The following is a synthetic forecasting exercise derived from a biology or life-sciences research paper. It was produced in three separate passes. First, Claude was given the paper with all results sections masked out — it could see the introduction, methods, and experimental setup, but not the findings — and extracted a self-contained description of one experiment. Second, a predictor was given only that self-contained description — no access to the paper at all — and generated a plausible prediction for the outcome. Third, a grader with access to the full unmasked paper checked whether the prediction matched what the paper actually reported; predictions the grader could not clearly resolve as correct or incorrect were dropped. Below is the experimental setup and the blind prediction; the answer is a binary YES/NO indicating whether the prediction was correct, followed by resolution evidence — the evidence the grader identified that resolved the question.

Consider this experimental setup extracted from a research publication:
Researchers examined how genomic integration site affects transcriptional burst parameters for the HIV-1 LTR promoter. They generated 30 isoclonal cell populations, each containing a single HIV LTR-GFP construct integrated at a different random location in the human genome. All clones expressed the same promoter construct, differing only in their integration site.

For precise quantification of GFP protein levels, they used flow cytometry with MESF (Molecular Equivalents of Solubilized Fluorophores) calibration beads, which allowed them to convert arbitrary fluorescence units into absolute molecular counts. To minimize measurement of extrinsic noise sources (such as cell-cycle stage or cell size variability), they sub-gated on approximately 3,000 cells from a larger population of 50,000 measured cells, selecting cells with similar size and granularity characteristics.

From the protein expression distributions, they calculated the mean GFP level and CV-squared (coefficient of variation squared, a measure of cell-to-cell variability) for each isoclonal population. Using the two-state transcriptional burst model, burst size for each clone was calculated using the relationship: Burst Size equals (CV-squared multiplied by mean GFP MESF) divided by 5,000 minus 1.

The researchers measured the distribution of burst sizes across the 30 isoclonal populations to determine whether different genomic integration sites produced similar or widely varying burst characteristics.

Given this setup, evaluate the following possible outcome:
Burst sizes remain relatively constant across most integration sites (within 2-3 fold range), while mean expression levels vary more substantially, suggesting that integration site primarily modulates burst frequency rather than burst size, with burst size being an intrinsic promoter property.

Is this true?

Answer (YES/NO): NO